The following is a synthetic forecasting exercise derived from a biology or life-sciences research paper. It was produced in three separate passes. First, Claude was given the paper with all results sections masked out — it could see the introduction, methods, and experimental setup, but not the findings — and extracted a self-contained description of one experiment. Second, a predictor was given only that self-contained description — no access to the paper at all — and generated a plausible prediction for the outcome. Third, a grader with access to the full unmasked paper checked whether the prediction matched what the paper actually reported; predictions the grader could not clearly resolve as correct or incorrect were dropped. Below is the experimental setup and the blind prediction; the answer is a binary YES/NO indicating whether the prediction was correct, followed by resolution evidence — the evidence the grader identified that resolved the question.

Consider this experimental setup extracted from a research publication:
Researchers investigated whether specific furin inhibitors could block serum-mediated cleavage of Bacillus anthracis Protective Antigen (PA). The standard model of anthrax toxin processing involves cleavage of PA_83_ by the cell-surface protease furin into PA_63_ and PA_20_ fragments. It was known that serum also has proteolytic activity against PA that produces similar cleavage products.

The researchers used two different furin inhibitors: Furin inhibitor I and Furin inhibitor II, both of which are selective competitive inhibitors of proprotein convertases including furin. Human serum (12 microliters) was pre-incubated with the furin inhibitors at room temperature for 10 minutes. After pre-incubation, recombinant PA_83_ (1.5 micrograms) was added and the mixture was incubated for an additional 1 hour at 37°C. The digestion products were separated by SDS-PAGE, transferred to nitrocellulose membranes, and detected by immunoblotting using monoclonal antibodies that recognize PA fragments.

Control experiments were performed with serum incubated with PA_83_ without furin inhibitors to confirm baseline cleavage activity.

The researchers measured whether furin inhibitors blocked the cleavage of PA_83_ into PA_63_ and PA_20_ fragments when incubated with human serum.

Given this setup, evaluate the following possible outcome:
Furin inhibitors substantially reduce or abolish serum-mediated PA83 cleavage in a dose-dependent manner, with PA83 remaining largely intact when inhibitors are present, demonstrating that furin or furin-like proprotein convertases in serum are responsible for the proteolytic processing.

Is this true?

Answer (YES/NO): YES